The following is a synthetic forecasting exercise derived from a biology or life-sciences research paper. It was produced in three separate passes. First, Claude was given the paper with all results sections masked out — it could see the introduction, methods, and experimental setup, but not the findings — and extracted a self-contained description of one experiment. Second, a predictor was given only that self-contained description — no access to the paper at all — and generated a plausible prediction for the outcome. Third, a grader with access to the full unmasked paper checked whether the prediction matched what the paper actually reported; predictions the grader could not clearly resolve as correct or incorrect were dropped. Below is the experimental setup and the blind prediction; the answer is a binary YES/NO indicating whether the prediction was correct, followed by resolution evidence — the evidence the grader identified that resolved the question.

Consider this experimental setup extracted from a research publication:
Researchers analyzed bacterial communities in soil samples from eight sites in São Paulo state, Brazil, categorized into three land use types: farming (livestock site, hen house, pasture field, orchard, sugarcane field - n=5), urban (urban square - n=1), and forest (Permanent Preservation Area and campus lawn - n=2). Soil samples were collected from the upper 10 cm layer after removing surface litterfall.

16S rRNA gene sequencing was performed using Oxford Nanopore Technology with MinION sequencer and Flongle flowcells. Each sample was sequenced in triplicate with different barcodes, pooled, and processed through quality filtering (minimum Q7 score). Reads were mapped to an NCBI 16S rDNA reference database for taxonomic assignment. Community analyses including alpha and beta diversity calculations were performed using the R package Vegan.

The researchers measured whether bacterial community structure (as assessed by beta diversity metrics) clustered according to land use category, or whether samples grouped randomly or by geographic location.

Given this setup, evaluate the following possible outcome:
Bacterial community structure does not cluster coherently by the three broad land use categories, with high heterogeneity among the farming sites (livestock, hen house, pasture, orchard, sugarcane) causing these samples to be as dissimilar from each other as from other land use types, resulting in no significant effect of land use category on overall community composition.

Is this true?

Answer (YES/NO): NO